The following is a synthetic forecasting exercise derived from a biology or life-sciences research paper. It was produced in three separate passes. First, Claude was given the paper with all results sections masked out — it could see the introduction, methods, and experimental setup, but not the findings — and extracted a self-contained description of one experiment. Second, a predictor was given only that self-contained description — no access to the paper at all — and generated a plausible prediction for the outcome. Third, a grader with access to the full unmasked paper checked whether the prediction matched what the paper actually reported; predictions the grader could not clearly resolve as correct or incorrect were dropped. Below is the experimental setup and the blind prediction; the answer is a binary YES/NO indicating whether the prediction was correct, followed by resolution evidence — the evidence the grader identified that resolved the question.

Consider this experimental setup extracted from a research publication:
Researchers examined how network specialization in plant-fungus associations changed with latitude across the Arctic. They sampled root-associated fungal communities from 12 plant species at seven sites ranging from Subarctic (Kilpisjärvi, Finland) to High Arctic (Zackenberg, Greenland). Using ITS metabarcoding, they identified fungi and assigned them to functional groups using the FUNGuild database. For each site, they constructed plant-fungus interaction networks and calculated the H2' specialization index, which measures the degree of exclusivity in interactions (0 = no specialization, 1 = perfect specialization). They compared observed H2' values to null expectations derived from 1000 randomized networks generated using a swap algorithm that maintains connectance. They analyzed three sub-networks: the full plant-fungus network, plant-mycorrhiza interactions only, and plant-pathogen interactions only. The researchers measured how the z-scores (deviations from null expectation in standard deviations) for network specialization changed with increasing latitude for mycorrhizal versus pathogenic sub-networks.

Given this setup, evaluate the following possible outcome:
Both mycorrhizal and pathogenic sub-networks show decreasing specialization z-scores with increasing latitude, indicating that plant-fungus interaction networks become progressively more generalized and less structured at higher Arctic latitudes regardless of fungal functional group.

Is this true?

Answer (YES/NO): NO